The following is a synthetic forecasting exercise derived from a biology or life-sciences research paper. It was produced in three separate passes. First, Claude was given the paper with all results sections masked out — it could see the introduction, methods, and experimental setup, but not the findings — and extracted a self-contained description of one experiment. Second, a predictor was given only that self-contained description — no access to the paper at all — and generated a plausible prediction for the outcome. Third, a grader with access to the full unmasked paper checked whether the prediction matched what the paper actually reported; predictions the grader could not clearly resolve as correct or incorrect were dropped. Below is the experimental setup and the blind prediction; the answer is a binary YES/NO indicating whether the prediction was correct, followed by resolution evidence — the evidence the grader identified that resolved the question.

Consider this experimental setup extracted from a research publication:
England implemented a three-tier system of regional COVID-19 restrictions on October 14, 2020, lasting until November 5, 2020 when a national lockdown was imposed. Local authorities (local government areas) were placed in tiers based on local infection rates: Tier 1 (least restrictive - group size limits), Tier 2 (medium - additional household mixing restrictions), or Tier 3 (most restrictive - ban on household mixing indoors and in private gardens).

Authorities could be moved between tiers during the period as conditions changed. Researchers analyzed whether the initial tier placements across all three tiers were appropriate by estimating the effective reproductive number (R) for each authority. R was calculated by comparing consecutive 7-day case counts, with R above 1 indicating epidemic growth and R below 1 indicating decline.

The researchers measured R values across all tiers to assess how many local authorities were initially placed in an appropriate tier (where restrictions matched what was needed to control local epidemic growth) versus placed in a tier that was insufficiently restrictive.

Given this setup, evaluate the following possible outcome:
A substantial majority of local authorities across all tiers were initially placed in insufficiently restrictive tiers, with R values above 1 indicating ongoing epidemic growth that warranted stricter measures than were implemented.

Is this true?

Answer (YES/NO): NO